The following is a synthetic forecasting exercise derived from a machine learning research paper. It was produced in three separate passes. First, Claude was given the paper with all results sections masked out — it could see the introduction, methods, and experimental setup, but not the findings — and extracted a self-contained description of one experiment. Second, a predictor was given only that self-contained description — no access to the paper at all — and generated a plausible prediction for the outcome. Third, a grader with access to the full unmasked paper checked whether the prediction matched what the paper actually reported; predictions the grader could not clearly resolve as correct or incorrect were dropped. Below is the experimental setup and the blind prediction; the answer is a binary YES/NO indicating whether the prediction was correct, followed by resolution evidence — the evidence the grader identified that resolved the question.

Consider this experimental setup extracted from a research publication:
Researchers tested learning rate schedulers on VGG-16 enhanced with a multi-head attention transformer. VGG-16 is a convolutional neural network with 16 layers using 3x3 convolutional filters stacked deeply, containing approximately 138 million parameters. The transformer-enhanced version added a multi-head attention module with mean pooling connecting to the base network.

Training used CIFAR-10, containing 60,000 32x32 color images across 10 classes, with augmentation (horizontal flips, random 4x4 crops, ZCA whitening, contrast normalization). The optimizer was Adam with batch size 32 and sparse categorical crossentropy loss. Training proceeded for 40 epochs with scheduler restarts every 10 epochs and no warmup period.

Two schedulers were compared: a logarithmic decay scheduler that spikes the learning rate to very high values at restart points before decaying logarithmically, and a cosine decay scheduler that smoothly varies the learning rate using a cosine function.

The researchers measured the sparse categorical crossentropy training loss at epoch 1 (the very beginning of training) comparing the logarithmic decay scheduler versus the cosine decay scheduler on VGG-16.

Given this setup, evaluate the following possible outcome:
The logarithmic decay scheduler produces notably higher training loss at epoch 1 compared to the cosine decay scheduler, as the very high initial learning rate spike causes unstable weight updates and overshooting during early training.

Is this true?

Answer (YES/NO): YES